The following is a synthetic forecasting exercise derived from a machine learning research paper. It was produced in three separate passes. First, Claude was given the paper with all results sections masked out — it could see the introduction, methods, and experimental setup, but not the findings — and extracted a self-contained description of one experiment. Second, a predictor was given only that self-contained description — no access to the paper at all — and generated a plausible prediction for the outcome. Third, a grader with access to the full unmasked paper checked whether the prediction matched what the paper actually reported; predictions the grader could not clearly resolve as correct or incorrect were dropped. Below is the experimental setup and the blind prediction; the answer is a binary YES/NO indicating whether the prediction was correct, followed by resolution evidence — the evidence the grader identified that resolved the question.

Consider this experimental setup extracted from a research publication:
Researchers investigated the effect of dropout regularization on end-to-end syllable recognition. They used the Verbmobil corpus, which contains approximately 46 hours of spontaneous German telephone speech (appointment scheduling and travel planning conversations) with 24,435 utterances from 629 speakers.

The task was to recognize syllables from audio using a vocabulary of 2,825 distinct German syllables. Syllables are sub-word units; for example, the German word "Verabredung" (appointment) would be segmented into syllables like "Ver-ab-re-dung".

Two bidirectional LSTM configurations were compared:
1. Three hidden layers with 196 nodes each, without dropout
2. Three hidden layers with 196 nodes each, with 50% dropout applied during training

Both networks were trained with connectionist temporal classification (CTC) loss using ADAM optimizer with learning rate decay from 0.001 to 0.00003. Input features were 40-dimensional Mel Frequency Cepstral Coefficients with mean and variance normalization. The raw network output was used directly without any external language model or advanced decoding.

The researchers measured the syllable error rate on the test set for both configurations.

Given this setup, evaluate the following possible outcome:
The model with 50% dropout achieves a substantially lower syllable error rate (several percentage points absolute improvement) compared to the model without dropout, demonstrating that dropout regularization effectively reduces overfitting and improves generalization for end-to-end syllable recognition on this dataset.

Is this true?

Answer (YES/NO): YES